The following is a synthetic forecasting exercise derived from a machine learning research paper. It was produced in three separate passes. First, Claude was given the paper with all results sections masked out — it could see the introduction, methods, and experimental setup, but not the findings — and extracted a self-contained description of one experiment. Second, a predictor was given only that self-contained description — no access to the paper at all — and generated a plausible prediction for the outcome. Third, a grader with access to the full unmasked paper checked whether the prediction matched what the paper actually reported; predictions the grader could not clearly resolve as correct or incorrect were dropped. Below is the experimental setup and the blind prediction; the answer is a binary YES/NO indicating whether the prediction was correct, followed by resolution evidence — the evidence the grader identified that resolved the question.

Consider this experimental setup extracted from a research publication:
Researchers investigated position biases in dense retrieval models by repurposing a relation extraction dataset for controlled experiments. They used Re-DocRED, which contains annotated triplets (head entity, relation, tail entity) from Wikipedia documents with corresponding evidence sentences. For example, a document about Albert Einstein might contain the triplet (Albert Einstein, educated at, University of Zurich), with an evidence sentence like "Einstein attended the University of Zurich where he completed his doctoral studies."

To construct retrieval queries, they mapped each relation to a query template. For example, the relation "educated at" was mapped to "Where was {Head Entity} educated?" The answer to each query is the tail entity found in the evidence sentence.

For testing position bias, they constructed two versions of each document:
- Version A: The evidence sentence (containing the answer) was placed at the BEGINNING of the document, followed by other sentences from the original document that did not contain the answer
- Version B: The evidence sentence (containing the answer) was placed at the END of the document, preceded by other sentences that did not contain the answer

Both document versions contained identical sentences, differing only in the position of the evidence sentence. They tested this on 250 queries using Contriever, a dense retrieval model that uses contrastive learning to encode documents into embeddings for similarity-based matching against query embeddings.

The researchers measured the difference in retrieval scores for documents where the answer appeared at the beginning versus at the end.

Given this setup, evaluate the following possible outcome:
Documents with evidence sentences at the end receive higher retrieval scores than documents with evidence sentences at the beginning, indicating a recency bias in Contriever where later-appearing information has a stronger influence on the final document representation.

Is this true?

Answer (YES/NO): NO